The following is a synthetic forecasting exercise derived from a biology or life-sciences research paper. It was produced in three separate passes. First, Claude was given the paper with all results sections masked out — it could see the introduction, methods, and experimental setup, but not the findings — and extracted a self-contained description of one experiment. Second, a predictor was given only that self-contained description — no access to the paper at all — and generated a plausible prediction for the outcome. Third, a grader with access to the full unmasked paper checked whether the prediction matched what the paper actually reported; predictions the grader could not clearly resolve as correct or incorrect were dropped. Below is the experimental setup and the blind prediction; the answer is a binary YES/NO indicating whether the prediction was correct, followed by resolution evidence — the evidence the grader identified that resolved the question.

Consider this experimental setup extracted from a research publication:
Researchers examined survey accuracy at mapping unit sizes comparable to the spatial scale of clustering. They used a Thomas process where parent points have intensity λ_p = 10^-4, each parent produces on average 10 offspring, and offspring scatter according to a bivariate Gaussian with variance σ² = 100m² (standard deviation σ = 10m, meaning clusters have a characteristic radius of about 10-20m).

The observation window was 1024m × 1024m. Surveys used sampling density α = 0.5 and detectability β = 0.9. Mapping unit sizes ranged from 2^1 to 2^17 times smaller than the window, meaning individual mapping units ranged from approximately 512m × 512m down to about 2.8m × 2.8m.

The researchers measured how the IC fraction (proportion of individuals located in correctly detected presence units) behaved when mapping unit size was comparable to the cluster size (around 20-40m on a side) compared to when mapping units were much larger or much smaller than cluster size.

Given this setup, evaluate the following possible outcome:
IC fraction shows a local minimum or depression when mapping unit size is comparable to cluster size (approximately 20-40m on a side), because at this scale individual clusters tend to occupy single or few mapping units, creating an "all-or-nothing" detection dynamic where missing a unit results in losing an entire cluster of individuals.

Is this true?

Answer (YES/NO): NO